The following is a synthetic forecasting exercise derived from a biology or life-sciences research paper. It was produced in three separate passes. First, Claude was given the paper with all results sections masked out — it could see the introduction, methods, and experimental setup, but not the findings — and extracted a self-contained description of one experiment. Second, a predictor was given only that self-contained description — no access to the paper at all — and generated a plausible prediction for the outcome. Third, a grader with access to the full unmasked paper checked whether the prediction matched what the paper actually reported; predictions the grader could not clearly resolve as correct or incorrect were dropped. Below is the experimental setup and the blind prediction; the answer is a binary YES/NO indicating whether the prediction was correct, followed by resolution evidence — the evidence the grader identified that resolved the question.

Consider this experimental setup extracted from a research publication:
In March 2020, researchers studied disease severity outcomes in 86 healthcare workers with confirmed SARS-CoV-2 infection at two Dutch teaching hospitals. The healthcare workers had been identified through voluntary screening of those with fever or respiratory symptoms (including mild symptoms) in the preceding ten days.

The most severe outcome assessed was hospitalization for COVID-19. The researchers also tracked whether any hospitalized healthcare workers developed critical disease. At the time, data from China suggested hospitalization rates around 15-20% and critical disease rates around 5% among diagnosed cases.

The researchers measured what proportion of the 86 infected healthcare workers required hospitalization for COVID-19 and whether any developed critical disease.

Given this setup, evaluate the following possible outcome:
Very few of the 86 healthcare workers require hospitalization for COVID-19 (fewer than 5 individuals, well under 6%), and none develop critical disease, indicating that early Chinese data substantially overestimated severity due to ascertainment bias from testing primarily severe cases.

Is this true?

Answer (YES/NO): YES